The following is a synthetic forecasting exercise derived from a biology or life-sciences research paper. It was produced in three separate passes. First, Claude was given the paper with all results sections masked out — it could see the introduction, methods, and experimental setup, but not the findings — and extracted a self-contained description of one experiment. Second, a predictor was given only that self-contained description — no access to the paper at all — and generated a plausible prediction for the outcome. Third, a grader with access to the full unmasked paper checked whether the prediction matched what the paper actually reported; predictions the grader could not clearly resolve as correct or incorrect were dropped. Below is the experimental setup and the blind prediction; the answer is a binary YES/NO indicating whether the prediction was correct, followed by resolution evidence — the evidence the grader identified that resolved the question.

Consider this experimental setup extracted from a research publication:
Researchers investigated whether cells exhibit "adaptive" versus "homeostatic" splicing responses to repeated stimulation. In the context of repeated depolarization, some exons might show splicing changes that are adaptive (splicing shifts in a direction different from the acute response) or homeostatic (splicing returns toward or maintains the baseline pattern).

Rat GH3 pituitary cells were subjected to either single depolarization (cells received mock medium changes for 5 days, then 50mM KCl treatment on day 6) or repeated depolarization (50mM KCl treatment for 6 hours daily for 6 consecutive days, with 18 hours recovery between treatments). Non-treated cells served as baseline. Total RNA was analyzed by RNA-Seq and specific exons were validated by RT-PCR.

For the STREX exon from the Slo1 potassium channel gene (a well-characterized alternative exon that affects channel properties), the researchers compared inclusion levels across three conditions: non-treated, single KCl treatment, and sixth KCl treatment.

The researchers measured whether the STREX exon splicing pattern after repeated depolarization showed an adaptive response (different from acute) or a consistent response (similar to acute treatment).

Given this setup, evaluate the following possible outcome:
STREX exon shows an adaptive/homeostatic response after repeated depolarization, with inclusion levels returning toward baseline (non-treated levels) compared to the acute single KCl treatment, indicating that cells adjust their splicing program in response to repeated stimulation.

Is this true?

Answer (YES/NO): NO